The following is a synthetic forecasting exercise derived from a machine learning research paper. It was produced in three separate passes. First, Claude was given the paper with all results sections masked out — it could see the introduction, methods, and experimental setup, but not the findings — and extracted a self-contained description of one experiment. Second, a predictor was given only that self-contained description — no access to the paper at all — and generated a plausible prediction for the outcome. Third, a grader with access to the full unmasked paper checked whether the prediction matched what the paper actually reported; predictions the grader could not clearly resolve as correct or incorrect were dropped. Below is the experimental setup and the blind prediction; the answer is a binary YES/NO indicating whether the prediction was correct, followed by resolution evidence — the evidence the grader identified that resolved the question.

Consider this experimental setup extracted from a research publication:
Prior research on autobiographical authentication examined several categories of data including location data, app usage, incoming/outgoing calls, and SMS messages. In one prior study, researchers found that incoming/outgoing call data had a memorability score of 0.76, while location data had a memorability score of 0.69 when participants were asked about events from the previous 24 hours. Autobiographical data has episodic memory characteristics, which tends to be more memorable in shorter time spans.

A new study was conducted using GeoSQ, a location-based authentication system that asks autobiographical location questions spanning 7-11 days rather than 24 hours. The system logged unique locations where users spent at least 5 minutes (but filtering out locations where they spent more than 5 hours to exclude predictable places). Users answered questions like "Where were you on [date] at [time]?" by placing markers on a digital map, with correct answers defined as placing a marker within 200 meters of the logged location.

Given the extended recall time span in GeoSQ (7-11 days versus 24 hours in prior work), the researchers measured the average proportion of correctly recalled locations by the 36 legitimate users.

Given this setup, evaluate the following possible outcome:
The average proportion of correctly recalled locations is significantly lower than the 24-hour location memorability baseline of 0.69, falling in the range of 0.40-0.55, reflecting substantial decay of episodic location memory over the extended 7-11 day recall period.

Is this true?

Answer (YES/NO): YES